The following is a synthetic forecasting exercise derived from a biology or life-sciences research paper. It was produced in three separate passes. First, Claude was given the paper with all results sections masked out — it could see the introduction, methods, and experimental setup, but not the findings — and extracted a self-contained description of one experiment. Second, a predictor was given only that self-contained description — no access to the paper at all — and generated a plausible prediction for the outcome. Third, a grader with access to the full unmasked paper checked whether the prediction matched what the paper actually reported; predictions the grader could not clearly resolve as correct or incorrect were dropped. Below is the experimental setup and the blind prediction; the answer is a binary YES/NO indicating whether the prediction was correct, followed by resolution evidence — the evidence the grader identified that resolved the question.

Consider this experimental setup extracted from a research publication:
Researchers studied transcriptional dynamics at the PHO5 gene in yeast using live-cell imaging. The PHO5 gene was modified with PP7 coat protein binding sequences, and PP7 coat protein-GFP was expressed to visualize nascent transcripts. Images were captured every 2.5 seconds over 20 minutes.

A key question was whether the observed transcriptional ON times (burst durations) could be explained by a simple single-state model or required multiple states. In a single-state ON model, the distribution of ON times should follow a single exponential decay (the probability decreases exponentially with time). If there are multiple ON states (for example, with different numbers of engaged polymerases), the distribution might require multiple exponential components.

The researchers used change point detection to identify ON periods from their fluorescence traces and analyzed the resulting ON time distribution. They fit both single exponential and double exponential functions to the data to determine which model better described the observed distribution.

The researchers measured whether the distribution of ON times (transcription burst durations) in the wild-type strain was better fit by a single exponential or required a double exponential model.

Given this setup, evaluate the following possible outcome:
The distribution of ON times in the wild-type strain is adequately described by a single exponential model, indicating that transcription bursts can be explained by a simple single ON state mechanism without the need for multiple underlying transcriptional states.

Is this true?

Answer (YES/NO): NO